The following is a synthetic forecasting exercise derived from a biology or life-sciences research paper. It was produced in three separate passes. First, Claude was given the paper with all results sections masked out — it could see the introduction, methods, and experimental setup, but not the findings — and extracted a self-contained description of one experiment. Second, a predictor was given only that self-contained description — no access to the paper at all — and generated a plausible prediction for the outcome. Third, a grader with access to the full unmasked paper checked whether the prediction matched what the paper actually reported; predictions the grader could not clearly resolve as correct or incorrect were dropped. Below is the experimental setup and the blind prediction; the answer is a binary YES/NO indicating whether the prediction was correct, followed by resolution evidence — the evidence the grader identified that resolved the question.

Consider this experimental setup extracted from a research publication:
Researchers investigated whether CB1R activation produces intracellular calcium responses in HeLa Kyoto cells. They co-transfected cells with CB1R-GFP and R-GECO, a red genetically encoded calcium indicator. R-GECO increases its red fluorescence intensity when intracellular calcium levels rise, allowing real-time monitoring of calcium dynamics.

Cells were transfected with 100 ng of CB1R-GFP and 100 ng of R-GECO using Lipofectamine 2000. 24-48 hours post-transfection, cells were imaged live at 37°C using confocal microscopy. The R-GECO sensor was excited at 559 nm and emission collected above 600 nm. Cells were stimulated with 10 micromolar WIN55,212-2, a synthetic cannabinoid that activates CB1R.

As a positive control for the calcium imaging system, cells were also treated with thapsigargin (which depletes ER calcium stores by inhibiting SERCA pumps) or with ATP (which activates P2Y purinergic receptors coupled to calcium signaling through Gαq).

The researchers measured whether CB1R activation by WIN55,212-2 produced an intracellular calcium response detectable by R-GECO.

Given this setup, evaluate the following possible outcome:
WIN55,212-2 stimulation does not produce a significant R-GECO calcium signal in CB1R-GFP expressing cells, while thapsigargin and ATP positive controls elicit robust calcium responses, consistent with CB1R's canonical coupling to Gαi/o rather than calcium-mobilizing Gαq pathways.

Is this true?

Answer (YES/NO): NO